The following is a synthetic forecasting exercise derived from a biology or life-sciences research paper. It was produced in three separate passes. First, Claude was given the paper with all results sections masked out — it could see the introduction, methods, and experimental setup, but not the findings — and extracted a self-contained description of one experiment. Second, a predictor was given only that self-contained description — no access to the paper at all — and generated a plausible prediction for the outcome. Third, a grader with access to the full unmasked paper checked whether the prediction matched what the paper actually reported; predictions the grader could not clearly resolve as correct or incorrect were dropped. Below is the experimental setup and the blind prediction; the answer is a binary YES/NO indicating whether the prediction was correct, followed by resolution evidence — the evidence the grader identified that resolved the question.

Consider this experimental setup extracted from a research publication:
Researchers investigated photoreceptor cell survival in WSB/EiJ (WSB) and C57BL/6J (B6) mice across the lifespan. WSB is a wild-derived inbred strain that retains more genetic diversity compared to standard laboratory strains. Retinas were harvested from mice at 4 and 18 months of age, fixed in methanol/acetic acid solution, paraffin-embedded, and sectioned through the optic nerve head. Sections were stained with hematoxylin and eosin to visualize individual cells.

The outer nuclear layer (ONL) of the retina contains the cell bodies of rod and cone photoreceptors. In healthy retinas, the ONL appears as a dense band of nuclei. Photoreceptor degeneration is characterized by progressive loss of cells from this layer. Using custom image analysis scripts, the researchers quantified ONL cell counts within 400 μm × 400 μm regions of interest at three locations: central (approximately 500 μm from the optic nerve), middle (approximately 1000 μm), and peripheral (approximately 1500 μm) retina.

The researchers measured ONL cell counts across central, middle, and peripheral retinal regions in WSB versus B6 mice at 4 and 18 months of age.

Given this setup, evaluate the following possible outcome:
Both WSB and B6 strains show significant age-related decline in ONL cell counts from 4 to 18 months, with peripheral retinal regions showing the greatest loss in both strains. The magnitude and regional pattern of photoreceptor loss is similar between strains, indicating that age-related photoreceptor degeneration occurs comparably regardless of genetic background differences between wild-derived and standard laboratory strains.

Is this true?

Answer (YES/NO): NO